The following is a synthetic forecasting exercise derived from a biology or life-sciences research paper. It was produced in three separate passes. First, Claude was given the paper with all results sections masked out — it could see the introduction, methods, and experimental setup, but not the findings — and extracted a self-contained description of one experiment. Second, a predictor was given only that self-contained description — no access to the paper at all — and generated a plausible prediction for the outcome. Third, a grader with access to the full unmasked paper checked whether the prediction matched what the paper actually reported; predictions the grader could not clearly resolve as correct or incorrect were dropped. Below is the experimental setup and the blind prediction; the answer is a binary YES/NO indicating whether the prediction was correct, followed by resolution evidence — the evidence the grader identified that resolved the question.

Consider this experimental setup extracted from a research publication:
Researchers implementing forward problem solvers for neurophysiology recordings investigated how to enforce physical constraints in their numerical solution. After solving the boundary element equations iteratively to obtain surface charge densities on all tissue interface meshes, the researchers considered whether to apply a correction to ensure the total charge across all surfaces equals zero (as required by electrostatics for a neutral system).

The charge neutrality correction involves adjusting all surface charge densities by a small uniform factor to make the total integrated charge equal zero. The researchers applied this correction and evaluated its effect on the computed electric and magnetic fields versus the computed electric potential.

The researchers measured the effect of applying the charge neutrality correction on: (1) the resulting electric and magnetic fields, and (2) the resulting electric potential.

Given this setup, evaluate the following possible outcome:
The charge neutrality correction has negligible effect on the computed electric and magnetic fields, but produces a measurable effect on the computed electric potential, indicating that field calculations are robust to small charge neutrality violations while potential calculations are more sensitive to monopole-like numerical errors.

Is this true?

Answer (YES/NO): YES